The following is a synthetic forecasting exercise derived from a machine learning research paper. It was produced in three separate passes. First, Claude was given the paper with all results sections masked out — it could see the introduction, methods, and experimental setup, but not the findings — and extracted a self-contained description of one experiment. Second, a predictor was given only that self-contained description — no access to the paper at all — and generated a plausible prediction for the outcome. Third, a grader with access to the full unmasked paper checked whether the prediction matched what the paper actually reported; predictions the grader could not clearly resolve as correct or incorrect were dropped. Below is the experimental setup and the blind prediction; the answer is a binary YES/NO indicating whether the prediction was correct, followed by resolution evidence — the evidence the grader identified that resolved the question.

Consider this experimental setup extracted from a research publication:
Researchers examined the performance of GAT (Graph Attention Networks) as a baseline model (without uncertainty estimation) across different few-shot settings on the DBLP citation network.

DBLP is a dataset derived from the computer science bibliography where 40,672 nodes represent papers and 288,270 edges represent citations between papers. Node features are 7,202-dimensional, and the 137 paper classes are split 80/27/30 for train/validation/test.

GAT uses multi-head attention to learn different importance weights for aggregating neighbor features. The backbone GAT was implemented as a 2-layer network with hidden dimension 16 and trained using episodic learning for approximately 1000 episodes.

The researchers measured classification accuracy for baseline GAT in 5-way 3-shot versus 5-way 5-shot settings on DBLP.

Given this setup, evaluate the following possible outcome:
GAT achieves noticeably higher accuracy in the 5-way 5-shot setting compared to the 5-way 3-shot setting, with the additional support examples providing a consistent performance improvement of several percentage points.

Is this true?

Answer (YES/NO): NO